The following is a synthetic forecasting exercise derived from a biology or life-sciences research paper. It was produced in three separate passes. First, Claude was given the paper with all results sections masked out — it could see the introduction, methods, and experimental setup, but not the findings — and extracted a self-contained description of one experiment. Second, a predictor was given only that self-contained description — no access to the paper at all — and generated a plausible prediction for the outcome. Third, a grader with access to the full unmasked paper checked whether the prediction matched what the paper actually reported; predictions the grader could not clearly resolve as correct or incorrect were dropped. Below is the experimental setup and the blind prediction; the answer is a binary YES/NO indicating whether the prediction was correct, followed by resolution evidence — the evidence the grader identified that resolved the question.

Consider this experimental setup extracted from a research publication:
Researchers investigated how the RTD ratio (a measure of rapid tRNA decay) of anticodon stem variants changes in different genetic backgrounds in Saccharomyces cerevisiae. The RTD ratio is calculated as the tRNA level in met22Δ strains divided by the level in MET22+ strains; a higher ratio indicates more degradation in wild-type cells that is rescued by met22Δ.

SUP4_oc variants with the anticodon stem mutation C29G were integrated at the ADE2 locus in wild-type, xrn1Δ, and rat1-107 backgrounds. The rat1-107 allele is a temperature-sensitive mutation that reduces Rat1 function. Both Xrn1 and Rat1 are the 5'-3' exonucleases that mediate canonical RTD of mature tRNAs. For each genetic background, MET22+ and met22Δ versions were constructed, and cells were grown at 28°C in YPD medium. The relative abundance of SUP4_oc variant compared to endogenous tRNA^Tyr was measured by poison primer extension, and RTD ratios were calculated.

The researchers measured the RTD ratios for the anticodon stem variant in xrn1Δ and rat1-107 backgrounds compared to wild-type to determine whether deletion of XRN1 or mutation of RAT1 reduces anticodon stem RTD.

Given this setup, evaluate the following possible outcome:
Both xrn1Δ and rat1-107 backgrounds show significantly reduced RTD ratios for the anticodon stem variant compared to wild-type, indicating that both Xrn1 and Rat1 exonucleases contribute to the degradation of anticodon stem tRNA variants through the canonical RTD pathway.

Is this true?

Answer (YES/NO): NO